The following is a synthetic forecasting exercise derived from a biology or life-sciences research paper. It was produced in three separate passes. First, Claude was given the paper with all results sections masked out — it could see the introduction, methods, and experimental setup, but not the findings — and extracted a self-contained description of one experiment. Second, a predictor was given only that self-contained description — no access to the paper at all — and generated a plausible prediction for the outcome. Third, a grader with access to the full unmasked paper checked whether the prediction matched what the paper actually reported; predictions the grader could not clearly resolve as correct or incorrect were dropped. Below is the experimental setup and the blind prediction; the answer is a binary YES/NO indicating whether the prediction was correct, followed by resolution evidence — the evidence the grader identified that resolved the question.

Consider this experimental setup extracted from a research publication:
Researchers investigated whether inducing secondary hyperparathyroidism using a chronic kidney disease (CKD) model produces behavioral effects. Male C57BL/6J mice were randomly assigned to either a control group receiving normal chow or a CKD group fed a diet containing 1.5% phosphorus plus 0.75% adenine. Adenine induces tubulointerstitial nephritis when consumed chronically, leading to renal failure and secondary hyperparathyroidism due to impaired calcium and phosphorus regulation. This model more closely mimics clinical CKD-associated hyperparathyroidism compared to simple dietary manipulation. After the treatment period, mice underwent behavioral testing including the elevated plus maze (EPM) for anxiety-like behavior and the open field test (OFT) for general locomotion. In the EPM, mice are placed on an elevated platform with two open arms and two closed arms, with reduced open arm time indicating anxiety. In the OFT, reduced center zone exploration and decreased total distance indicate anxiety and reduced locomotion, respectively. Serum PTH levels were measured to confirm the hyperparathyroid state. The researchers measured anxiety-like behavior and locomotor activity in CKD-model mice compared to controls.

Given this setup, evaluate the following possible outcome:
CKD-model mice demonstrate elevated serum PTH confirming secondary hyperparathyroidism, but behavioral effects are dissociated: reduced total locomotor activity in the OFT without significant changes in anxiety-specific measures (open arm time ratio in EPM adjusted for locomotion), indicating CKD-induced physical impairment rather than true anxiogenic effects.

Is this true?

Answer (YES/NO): NO